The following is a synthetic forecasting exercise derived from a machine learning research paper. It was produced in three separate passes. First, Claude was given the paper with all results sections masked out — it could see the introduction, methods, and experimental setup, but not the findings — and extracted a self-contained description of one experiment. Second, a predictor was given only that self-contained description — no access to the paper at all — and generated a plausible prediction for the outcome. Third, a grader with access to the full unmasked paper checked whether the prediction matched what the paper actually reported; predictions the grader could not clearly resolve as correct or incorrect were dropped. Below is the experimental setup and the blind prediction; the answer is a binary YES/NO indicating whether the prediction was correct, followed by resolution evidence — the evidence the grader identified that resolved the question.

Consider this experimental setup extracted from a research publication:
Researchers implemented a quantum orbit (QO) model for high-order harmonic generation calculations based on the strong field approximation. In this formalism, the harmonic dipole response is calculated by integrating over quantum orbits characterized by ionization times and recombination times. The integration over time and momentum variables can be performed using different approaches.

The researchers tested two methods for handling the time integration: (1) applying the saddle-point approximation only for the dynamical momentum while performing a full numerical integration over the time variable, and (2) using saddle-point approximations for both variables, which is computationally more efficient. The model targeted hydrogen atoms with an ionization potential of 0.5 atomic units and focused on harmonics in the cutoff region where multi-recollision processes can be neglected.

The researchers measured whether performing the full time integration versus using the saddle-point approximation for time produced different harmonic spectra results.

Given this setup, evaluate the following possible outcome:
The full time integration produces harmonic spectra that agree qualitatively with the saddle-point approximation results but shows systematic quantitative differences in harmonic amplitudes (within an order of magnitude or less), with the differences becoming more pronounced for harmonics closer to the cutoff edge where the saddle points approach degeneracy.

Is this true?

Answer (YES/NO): NO